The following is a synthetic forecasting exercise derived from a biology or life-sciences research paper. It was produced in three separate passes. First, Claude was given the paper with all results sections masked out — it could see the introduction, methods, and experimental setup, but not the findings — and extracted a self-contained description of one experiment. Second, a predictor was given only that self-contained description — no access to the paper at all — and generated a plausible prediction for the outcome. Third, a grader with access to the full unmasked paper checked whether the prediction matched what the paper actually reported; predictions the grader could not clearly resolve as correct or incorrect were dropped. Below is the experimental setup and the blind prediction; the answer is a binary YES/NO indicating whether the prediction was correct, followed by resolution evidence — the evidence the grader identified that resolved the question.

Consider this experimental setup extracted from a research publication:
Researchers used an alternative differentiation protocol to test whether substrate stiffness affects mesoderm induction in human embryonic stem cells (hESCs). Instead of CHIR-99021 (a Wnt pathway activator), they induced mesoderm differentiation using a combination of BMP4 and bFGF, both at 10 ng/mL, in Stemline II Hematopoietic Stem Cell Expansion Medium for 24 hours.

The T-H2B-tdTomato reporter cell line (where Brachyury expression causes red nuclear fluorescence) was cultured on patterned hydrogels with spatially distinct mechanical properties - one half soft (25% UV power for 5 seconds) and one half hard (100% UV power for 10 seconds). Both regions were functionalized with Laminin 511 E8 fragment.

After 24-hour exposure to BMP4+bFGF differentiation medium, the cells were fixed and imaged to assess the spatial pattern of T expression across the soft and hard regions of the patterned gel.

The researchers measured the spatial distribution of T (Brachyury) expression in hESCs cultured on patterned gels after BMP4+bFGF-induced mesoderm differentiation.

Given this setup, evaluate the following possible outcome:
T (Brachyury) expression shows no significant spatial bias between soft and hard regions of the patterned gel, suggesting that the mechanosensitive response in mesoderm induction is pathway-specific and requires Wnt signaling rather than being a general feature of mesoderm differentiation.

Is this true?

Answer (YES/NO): NO